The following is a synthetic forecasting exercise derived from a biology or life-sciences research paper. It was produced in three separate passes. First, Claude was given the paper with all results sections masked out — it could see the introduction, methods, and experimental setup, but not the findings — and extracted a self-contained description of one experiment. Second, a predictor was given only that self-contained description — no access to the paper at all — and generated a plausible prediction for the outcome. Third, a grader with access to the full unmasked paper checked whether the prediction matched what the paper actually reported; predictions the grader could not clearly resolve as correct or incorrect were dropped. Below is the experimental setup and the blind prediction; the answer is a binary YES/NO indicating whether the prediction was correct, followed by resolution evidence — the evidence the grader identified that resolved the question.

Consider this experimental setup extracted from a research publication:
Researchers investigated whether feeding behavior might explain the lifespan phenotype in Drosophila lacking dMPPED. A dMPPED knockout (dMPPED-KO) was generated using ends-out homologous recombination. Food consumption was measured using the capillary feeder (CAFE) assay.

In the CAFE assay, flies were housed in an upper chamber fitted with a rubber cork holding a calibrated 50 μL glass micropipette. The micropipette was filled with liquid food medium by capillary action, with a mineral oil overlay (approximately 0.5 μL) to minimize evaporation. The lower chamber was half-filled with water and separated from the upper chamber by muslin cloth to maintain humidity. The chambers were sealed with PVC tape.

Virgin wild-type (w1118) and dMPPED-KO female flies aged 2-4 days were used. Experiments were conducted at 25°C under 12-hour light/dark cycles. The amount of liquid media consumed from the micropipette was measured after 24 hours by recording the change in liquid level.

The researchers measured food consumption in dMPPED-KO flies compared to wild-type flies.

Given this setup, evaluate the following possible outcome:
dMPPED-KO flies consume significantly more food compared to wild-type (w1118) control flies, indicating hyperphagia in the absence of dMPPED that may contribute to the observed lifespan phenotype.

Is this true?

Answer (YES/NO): NO